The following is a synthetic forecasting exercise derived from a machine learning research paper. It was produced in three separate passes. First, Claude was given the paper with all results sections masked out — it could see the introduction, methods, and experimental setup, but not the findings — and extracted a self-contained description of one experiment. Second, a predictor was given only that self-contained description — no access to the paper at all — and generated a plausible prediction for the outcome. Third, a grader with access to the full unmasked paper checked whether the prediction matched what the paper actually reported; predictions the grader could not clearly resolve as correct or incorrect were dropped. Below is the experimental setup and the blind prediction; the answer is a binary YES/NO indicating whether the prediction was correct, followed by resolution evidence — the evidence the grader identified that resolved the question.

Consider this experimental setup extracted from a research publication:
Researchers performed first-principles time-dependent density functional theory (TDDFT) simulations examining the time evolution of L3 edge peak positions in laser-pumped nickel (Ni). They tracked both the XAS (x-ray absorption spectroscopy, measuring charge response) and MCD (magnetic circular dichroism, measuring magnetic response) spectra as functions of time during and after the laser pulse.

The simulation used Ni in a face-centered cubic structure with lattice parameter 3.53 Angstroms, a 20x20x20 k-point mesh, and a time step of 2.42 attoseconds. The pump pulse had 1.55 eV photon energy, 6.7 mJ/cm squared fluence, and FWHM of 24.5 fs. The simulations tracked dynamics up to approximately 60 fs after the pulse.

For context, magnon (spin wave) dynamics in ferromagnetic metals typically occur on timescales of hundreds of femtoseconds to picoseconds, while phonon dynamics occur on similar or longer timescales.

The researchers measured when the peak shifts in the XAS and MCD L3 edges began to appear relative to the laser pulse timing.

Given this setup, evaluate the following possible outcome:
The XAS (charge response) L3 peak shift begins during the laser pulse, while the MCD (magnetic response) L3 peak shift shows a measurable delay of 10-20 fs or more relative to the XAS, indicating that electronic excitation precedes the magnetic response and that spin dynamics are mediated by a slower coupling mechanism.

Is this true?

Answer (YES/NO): NO